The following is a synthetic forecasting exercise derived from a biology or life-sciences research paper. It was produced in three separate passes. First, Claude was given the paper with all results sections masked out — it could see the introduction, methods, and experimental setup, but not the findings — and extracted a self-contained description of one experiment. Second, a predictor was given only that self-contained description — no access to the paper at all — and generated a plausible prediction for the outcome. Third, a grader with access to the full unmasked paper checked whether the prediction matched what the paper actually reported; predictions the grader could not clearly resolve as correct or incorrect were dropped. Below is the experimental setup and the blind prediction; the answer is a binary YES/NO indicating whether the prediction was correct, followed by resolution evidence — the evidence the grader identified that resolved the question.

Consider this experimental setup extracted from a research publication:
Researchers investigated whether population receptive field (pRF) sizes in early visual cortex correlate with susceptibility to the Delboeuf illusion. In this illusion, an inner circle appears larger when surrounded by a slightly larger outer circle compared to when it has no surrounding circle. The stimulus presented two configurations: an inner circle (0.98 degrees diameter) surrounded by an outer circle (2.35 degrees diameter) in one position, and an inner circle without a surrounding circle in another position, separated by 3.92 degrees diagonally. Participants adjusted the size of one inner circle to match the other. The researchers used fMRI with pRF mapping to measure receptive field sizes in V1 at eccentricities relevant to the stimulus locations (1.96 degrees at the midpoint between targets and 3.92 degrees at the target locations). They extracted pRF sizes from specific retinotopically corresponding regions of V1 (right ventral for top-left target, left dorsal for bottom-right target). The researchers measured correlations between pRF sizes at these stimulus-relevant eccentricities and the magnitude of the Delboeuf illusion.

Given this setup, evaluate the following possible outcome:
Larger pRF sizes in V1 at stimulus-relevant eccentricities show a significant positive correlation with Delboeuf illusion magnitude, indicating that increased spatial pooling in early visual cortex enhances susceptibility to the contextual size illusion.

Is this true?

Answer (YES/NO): NO